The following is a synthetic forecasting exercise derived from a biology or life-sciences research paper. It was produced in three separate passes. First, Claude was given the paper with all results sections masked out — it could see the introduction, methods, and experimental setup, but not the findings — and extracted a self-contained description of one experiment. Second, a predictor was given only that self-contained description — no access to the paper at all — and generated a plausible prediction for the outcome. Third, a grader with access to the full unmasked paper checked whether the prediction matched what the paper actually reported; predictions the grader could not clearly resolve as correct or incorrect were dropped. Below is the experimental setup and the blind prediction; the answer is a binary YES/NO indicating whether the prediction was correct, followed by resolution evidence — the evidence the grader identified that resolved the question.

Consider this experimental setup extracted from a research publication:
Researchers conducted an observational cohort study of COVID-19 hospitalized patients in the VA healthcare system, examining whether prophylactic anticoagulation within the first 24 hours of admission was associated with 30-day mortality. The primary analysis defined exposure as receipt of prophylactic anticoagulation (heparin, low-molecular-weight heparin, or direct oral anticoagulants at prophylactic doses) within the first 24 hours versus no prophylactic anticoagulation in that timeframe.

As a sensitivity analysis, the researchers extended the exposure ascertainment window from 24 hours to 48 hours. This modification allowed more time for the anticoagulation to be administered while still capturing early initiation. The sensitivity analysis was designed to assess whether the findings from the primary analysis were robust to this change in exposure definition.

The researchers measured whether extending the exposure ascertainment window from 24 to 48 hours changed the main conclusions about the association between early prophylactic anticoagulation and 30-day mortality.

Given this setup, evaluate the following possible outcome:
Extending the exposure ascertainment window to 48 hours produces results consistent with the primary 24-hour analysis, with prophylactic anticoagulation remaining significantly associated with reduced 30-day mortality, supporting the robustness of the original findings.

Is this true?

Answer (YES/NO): YES